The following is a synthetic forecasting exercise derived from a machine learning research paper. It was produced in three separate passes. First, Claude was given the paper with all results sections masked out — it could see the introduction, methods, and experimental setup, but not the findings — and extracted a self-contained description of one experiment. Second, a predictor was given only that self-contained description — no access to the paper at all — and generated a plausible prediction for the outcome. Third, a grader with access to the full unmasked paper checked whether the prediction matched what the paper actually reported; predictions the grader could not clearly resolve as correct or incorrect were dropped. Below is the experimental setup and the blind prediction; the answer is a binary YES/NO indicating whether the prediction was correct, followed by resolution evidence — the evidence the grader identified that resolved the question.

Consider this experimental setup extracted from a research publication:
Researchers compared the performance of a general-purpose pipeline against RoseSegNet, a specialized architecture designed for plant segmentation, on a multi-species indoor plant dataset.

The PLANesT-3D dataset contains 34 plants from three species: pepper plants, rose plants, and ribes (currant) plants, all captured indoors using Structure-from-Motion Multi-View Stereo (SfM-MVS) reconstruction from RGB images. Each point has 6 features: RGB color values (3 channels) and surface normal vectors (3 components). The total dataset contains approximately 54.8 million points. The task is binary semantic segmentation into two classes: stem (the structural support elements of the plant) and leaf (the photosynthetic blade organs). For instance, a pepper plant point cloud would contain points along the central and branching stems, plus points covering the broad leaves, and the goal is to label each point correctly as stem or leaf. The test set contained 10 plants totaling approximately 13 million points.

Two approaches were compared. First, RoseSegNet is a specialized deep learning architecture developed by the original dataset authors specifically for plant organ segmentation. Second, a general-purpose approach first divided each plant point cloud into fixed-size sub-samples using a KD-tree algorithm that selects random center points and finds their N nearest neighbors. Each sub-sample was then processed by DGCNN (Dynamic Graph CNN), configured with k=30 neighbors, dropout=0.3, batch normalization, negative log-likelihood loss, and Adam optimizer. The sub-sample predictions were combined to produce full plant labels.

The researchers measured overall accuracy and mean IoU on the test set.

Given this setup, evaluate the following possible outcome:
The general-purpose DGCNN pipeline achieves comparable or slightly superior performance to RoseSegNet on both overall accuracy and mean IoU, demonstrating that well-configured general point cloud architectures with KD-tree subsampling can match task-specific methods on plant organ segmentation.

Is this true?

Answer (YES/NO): NO